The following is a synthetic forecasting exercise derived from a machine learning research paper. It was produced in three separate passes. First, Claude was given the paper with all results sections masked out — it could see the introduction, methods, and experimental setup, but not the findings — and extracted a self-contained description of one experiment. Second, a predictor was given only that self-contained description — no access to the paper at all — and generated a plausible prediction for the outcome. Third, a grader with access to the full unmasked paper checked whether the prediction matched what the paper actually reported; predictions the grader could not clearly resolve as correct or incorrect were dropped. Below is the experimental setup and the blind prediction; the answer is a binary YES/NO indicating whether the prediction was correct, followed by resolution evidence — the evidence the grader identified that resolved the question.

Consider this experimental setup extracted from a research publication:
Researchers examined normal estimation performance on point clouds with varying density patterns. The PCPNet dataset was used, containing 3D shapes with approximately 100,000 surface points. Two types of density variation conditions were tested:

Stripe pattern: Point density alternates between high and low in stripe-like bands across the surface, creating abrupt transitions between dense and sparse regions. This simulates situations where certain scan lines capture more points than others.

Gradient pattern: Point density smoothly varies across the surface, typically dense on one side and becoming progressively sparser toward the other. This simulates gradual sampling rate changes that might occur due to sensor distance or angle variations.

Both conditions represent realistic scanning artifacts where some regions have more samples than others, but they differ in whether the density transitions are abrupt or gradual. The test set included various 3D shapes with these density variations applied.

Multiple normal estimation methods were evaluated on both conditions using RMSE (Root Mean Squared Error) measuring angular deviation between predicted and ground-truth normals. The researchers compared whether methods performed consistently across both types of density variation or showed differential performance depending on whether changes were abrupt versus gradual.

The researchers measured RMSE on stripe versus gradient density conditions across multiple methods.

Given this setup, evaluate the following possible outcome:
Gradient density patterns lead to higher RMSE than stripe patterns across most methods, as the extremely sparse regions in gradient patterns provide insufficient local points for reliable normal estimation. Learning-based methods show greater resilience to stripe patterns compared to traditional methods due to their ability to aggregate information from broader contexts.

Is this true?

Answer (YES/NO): NO